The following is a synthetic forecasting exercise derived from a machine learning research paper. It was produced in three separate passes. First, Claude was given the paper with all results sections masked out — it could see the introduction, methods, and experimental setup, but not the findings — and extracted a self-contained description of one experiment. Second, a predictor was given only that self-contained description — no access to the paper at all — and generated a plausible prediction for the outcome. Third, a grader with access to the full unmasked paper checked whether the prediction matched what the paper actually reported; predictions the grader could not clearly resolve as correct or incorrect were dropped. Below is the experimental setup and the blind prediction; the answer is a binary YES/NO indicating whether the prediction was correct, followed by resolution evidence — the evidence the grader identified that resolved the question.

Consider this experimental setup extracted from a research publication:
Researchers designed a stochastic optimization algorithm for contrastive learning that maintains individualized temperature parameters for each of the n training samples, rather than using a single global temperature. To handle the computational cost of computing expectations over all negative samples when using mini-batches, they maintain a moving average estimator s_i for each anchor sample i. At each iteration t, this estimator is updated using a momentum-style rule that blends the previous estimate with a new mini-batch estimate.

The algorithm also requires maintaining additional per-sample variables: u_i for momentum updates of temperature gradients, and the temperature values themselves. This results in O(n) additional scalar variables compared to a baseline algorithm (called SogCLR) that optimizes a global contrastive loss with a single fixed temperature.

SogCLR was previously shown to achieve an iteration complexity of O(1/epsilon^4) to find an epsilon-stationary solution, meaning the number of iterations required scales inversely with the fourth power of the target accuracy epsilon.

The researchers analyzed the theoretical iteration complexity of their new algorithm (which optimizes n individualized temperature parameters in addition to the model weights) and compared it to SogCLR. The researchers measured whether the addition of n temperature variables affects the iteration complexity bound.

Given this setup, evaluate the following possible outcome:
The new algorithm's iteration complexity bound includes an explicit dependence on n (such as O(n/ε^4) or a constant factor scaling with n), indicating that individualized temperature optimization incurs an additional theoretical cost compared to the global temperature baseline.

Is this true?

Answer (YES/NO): NO